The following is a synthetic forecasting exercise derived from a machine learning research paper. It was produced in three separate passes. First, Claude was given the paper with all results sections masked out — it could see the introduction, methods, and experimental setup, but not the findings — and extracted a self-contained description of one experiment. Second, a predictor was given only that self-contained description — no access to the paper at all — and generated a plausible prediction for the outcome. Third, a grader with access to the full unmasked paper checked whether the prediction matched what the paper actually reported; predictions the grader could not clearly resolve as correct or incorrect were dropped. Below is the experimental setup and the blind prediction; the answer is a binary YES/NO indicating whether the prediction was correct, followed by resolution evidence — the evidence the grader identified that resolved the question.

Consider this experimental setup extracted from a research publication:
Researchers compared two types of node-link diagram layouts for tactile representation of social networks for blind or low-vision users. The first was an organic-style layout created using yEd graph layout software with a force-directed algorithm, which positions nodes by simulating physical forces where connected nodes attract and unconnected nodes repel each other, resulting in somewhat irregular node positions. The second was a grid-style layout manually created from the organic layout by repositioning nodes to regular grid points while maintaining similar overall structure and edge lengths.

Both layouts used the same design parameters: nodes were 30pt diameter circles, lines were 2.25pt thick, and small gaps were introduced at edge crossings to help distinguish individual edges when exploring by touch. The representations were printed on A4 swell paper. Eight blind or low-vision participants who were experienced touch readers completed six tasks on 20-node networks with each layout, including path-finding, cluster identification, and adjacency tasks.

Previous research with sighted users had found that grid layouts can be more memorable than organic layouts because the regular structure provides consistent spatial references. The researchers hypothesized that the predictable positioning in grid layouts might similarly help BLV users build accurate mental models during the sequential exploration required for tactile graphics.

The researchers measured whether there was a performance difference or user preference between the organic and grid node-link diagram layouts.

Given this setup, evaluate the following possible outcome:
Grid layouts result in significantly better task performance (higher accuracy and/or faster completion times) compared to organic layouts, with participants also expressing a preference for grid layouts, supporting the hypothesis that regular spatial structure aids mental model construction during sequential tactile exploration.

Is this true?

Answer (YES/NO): NO